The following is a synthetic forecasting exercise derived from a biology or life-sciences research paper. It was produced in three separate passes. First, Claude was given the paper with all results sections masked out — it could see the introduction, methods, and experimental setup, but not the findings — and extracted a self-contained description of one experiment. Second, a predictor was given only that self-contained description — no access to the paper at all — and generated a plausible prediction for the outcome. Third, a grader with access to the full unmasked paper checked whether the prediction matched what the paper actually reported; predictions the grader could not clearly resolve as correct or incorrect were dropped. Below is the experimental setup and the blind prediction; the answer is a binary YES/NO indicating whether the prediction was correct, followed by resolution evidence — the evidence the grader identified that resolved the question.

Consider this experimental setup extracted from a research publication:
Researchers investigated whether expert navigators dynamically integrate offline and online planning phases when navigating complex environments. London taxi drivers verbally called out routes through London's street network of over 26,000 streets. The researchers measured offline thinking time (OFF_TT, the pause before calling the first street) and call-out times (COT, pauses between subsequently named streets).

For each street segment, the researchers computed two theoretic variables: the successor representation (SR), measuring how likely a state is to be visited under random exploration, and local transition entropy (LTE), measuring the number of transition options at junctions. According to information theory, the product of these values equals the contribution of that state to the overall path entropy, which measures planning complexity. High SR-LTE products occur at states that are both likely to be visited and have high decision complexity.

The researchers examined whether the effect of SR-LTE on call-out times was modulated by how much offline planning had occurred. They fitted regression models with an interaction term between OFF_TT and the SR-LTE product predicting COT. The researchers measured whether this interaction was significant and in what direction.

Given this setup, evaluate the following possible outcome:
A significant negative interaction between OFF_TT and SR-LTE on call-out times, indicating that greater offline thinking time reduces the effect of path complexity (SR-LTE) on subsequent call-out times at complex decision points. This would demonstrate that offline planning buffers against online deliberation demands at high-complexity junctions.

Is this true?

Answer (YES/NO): NO